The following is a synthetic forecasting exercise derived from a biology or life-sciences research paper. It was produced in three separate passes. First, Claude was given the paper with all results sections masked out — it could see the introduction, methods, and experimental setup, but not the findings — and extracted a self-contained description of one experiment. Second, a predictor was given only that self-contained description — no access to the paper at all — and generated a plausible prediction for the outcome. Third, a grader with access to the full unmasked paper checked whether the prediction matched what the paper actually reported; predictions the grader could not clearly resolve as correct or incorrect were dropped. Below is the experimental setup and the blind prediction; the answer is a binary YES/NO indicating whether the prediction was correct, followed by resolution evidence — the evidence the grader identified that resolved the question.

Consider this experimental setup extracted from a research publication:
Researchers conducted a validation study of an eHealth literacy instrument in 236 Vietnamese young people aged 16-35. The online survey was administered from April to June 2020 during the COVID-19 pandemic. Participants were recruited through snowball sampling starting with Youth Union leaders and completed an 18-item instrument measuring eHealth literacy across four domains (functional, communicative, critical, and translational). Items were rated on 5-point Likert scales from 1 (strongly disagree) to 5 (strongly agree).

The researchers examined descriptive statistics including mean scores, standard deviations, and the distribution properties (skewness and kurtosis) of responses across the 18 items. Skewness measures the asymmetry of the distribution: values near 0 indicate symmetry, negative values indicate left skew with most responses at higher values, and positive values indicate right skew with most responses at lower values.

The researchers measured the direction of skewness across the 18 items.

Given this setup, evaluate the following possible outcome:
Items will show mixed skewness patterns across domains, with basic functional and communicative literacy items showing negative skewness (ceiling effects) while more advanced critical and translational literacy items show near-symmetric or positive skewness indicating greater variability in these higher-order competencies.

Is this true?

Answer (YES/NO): NO